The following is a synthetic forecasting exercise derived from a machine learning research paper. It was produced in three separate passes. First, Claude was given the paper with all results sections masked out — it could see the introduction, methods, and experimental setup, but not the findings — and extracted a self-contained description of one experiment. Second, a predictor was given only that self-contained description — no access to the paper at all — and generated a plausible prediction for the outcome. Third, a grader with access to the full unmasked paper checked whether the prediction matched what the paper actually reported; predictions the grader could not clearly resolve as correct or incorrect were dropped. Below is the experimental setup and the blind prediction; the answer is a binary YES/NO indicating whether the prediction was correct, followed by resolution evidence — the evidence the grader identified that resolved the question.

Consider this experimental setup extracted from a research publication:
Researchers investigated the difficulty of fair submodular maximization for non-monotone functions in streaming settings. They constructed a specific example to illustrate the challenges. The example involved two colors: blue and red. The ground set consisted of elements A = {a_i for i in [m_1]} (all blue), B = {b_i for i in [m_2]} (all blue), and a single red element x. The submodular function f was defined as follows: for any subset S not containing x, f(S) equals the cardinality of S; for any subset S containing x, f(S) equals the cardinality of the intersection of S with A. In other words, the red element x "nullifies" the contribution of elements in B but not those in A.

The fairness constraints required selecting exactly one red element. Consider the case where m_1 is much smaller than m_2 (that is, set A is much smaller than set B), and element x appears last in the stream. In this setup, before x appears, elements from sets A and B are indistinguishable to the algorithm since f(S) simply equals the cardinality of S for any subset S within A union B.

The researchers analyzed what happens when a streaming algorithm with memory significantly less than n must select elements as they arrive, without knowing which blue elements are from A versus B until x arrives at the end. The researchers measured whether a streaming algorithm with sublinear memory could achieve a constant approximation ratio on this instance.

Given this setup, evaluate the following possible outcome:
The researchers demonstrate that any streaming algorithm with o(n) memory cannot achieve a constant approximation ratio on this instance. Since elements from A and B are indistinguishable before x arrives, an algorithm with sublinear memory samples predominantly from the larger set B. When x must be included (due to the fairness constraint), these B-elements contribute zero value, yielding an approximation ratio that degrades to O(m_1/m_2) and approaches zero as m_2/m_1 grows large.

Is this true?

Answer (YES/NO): YES